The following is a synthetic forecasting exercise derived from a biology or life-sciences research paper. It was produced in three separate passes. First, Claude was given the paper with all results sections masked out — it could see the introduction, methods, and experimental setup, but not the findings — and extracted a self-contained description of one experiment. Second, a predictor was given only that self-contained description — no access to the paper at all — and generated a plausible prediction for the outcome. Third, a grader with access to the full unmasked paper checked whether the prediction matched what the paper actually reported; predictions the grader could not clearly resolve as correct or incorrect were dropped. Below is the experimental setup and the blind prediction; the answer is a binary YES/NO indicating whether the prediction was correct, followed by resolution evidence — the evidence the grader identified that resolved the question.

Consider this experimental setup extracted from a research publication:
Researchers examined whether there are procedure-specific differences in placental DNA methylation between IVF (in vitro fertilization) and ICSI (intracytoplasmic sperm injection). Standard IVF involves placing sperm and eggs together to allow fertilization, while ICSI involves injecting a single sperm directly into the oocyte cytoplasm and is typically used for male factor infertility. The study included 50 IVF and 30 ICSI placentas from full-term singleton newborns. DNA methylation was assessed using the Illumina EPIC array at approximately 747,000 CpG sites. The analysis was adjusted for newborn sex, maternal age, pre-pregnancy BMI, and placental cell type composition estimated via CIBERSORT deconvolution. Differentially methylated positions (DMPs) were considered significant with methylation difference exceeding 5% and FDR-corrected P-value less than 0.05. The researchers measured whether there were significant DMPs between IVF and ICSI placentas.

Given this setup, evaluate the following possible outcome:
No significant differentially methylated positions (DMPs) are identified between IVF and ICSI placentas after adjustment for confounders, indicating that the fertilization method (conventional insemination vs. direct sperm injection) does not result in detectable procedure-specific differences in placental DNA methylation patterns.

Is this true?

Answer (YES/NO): YES